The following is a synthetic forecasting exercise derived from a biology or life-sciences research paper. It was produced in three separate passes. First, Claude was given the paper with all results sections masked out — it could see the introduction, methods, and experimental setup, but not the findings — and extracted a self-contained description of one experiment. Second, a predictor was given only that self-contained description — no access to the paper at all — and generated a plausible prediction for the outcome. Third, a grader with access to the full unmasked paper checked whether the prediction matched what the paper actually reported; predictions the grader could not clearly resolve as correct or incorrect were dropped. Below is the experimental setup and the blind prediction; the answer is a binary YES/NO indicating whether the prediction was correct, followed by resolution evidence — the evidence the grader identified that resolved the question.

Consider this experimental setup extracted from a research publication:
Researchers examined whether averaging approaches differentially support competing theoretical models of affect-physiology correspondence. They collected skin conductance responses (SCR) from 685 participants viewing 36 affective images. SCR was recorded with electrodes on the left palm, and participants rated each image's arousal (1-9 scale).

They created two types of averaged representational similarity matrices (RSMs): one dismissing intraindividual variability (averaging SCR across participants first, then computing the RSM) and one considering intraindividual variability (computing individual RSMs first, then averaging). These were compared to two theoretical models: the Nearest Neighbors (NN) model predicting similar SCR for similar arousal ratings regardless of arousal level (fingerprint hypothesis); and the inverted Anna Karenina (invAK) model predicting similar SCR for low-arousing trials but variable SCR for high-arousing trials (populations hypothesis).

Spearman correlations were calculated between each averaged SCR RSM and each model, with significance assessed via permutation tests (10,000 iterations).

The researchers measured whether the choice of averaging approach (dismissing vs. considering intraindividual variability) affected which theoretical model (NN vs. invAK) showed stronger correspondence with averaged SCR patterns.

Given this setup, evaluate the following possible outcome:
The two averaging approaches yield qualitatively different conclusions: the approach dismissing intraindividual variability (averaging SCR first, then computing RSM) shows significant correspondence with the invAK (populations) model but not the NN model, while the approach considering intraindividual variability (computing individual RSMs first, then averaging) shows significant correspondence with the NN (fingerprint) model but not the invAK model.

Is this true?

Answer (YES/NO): NO